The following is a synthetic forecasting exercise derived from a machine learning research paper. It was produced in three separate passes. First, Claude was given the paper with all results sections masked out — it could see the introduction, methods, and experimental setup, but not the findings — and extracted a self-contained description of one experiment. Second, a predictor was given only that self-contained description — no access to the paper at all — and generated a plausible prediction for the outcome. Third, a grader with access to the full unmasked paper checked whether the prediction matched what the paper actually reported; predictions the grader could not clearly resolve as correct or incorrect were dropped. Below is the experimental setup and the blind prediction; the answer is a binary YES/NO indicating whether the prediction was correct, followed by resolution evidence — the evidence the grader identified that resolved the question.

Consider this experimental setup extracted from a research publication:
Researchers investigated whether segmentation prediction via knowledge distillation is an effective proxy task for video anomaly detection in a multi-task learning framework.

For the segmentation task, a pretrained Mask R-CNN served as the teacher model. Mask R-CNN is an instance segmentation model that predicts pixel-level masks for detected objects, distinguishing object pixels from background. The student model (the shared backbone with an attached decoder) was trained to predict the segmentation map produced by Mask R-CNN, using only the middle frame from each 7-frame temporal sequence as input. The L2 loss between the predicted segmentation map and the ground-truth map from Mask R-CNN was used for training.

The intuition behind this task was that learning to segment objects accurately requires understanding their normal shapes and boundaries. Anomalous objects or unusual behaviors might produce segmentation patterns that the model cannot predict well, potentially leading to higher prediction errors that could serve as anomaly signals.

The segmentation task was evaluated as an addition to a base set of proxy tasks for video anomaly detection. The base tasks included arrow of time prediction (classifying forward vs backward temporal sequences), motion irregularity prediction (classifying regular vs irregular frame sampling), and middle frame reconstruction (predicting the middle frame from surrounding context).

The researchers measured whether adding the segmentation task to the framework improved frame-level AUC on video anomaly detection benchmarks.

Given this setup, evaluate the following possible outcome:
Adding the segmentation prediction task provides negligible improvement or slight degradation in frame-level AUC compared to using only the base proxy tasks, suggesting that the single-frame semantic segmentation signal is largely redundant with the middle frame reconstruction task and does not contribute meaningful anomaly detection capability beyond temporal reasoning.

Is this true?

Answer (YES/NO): NO